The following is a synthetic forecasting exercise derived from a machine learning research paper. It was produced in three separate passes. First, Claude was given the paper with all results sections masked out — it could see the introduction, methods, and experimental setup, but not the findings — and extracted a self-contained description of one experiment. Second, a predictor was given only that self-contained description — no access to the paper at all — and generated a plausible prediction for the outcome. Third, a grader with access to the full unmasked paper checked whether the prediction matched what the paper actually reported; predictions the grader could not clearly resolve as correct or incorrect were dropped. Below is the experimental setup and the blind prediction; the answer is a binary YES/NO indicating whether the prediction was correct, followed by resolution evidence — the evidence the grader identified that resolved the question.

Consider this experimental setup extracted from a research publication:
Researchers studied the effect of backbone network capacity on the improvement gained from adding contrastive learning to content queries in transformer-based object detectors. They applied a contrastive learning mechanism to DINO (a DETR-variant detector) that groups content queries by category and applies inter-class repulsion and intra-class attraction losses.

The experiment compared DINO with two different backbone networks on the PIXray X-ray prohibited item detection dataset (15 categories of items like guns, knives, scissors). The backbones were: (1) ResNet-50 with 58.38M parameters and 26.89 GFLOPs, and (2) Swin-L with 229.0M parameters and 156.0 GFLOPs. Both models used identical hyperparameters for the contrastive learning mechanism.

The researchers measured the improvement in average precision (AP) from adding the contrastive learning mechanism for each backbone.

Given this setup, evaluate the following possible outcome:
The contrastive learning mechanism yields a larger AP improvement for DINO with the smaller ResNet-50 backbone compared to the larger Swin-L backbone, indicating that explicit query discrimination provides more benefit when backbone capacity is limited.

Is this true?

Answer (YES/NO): YES